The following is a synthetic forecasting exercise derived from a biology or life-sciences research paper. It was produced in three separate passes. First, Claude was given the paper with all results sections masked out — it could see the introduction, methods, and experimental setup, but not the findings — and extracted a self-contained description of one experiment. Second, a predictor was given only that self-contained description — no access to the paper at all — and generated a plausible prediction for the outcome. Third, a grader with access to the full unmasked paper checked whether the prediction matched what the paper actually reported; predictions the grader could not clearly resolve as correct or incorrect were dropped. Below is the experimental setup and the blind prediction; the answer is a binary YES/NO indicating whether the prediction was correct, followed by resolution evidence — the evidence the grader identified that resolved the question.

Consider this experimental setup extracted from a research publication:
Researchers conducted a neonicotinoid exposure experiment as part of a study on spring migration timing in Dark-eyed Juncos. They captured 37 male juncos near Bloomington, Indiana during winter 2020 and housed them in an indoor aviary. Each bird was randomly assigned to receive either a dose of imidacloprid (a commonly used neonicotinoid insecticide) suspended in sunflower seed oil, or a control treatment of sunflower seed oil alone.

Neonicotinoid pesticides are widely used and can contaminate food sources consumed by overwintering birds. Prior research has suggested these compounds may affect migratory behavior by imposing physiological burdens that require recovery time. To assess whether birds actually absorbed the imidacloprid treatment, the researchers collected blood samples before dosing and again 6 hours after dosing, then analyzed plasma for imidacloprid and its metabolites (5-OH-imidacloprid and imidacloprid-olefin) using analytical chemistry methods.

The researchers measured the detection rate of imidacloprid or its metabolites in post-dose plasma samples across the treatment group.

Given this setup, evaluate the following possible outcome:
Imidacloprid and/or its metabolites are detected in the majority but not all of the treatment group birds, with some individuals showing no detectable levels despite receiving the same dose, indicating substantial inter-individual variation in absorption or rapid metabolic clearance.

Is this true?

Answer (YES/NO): NO